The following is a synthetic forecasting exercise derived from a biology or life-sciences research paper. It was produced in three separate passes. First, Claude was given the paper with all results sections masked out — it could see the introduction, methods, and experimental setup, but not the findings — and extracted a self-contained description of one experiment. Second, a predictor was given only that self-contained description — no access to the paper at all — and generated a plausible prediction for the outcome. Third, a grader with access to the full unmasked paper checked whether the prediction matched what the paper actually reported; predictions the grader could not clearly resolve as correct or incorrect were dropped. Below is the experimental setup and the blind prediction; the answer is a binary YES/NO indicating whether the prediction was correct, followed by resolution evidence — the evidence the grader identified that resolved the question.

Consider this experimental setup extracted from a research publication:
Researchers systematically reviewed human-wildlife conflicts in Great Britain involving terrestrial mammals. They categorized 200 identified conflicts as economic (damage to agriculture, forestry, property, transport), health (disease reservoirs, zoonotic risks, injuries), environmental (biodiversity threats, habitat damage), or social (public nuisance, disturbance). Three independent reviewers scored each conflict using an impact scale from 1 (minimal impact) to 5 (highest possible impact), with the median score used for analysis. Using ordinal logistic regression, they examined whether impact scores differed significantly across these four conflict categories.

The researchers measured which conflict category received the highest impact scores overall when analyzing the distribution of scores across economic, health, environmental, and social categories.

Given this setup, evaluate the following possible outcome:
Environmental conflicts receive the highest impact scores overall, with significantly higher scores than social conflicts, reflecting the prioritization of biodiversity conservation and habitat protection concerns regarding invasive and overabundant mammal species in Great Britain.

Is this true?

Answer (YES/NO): NO